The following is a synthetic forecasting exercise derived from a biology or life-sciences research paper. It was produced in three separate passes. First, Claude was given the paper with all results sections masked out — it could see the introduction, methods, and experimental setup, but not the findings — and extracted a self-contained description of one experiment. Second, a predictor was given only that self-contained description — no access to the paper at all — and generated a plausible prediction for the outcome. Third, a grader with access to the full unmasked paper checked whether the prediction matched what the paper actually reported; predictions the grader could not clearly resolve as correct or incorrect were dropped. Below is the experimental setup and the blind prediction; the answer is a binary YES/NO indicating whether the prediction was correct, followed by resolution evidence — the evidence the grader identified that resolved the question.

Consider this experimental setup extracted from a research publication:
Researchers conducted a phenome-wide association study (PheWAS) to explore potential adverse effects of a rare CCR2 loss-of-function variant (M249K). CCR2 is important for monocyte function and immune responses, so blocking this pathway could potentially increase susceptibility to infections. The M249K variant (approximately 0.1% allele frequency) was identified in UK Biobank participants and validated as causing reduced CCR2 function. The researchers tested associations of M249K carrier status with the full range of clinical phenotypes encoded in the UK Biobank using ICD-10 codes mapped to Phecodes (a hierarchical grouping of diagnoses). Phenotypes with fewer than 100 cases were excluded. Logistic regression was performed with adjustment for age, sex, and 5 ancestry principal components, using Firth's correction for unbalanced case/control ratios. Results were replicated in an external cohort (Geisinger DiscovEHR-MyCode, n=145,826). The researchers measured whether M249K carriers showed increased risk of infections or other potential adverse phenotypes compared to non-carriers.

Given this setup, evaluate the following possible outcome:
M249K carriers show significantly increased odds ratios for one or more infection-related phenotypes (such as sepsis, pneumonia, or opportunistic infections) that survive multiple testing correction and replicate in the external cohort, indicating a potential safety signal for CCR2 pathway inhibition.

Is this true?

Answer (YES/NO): NO